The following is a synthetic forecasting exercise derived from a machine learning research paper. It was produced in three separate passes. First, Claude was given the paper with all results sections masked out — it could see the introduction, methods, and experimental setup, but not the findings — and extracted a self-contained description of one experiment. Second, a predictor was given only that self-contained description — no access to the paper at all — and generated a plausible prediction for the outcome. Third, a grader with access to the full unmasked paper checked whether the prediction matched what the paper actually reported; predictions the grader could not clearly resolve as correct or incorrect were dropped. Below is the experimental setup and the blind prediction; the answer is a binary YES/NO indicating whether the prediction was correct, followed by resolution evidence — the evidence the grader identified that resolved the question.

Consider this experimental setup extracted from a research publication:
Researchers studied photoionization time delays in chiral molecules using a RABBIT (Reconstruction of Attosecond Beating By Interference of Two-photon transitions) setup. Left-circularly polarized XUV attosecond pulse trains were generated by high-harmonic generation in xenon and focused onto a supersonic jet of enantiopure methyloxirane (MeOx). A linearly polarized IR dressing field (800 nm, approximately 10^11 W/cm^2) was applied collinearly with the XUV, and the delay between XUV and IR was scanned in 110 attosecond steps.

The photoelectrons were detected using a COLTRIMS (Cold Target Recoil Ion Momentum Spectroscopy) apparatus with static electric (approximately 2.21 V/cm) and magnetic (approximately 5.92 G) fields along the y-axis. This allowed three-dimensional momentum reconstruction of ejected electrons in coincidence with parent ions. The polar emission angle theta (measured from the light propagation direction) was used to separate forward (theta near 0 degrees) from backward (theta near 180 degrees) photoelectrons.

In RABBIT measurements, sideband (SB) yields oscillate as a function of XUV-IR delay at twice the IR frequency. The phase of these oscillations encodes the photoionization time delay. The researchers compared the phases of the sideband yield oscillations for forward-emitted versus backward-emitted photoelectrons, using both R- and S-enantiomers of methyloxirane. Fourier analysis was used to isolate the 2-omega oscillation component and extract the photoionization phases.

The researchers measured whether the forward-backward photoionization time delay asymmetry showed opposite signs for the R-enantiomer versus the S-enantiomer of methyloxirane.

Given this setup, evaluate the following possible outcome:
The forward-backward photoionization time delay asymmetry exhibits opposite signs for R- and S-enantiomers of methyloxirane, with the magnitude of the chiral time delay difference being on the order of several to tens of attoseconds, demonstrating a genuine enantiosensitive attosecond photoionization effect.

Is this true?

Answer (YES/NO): YES